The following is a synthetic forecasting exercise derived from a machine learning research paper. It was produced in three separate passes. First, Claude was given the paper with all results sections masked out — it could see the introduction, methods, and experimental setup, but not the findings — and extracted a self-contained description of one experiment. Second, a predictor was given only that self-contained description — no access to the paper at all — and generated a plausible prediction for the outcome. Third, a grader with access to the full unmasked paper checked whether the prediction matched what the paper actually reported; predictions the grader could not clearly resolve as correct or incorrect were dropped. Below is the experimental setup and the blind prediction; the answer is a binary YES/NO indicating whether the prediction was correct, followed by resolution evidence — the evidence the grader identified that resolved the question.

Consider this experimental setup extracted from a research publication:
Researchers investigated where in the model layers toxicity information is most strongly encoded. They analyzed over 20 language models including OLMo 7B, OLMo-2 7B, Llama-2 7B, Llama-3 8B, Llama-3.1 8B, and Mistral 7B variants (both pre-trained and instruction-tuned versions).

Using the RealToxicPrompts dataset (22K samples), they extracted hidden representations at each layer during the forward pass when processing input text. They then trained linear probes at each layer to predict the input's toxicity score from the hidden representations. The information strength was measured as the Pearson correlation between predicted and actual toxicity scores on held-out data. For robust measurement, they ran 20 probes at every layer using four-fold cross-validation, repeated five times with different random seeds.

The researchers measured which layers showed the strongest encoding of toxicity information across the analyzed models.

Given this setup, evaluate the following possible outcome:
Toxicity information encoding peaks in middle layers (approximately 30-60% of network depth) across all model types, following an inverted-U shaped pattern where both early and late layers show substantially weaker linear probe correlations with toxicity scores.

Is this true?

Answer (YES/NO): NO